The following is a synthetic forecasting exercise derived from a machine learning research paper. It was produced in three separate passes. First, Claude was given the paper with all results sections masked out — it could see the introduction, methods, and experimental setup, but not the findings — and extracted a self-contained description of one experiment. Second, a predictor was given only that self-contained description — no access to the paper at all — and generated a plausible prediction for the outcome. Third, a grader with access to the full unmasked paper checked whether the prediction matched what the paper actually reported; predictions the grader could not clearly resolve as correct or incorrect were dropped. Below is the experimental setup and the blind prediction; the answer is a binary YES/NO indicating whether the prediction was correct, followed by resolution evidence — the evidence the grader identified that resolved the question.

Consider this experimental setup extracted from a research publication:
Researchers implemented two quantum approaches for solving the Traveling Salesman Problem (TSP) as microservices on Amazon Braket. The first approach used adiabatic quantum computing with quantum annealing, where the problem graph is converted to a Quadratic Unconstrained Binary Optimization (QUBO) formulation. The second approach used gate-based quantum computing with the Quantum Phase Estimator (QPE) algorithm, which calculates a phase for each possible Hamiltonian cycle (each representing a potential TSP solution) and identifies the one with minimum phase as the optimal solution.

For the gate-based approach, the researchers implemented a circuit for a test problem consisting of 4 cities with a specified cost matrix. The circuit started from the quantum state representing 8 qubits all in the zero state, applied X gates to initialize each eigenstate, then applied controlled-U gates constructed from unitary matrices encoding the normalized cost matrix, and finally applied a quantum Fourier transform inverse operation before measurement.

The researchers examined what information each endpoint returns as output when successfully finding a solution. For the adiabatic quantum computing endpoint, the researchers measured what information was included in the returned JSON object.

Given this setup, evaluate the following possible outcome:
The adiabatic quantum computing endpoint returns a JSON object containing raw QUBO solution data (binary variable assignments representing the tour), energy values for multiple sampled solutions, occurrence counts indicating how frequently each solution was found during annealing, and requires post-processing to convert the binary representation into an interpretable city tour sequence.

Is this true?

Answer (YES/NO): NO